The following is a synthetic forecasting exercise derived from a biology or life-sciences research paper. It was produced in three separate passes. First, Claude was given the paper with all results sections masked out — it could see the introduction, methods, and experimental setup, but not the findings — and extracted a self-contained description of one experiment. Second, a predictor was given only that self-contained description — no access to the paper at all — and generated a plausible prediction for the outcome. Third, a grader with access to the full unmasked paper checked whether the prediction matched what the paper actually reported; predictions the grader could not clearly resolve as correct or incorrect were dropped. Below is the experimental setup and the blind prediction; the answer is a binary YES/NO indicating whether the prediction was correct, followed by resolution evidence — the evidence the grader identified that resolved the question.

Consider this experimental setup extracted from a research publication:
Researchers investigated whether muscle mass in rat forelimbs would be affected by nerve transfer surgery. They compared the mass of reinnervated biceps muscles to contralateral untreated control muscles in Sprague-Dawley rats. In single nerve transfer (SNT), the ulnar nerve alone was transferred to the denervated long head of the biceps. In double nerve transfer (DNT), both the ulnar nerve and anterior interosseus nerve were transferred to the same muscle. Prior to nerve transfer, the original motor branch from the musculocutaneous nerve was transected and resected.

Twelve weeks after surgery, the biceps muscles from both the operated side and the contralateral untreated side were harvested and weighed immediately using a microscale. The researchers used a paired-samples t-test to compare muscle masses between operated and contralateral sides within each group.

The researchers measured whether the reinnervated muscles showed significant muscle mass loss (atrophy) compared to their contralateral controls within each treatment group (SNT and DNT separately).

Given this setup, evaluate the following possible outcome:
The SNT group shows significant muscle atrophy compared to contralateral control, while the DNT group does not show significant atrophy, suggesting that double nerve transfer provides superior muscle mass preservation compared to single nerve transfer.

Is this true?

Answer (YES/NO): YES